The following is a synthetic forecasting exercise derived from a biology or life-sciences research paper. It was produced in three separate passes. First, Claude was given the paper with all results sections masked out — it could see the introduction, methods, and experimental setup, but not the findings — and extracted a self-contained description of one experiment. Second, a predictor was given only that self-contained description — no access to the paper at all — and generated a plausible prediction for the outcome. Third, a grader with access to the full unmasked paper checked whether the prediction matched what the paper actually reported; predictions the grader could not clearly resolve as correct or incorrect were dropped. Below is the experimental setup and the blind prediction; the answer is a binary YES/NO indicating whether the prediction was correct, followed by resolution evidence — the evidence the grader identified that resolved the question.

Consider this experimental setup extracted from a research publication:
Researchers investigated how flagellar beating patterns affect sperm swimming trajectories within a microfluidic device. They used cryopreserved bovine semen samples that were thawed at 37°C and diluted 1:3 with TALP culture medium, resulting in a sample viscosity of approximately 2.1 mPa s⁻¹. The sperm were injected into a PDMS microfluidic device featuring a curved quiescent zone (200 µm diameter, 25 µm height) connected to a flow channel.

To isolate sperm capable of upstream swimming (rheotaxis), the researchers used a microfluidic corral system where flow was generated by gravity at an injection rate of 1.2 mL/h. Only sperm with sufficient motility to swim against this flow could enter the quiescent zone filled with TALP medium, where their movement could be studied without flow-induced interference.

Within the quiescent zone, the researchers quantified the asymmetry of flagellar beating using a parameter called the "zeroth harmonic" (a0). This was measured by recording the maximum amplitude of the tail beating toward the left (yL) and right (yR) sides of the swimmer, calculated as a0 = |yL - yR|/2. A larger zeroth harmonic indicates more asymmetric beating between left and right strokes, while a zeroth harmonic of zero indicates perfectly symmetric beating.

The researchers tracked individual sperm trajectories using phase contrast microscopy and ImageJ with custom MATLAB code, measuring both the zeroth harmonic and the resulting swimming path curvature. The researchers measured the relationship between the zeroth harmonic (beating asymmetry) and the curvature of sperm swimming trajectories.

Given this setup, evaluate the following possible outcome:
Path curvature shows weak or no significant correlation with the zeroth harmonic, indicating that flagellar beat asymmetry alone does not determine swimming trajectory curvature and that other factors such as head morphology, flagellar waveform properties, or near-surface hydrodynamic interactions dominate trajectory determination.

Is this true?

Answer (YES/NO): NO